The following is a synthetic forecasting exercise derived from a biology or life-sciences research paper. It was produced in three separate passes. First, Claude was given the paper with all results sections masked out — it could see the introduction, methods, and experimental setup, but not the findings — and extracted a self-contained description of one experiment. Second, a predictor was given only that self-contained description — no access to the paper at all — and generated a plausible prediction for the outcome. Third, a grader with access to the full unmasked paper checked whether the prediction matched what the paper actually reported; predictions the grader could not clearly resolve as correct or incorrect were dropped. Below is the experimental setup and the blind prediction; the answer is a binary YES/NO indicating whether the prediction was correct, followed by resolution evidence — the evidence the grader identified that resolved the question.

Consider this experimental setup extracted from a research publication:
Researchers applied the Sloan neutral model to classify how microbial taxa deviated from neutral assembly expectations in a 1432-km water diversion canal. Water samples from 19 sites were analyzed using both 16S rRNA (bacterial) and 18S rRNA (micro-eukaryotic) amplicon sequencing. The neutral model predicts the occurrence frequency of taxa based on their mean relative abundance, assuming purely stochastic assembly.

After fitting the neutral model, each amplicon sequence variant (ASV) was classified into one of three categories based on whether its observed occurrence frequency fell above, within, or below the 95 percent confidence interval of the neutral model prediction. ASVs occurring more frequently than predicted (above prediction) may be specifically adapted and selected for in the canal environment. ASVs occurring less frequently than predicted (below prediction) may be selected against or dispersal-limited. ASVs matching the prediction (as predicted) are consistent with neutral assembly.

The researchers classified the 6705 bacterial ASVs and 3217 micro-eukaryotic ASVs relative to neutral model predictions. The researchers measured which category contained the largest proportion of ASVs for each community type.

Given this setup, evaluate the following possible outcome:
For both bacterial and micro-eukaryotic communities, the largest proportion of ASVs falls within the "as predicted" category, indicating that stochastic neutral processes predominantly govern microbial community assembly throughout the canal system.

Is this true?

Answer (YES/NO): NO